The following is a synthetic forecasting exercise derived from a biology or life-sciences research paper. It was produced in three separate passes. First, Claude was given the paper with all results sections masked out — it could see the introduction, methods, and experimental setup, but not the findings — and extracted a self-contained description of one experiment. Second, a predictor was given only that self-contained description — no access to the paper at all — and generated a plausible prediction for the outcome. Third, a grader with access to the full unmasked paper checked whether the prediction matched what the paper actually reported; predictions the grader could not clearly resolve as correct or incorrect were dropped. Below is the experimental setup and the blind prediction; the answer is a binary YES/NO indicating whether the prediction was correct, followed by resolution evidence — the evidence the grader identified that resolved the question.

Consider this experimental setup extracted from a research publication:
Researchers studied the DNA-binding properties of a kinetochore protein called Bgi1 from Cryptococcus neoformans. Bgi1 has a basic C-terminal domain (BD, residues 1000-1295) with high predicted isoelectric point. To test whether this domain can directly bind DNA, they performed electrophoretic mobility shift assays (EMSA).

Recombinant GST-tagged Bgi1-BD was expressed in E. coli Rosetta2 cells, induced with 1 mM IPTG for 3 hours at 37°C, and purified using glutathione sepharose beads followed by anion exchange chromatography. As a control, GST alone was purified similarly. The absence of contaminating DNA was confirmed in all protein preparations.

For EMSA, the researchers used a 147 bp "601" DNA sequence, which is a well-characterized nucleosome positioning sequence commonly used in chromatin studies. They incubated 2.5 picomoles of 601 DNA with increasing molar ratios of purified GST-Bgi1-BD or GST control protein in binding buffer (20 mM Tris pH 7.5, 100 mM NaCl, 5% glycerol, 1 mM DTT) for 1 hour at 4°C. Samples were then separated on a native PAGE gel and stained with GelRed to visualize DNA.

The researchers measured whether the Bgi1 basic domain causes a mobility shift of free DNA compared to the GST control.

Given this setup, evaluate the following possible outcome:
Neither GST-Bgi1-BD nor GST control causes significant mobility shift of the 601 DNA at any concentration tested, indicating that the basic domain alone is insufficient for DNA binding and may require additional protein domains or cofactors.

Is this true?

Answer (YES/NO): NO